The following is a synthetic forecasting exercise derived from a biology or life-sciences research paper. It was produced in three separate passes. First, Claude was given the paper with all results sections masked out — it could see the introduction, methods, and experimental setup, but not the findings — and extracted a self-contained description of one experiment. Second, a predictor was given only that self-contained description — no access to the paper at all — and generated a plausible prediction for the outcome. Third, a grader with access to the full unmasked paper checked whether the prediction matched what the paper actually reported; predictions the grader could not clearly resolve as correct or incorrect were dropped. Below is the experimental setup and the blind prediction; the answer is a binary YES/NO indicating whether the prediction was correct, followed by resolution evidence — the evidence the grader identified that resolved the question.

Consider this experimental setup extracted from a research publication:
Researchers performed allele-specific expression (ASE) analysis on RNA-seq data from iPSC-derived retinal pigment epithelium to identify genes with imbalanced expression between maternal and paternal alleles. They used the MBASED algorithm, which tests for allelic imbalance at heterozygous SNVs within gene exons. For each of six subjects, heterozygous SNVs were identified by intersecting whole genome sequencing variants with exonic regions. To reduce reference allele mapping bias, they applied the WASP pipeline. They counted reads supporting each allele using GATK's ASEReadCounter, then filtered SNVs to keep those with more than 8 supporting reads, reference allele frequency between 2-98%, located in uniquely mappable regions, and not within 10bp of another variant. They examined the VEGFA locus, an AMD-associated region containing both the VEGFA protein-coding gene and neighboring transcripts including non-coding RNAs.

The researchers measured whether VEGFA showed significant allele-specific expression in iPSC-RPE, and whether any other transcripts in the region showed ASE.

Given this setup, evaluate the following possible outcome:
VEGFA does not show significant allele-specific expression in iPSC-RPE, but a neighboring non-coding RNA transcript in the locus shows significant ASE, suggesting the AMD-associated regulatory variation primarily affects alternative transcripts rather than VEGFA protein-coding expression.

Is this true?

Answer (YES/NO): NO